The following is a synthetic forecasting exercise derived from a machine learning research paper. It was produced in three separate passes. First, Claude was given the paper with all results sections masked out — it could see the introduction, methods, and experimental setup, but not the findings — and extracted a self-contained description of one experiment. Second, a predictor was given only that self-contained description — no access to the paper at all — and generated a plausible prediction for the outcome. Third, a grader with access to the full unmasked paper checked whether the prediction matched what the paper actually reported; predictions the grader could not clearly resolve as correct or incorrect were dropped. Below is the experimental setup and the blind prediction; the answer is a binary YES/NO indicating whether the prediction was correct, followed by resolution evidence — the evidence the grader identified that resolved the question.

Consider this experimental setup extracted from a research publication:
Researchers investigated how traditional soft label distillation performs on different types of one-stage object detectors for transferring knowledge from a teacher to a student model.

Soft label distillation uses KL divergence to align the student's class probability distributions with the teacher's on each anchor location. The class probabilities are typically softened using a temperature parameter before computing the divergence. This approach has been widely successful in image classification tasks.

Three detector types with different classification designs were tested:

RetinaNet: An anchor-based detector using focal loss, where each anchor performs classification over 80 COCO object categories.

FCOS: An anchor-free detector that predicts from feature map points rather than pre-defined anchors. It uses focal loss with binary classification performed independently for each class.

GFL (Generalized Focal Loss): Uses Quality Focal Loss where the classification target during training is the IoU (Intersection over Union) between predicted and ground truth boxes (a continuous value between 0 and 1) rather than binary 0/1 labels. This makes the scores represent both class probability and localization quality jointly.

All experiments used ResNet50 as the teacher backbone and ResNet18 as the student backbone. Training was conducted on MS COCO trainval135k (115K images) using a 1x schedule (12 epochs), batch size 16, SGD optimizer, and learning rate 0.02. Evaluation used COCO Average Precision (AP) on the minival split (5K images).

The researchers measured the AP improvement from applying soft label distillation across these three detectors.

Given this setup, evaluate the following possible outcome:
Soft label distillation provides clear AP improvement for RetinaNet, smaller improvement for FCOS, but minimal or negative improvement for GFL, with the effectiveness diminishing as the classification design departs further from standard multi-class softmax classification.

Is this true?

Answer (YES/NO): NO